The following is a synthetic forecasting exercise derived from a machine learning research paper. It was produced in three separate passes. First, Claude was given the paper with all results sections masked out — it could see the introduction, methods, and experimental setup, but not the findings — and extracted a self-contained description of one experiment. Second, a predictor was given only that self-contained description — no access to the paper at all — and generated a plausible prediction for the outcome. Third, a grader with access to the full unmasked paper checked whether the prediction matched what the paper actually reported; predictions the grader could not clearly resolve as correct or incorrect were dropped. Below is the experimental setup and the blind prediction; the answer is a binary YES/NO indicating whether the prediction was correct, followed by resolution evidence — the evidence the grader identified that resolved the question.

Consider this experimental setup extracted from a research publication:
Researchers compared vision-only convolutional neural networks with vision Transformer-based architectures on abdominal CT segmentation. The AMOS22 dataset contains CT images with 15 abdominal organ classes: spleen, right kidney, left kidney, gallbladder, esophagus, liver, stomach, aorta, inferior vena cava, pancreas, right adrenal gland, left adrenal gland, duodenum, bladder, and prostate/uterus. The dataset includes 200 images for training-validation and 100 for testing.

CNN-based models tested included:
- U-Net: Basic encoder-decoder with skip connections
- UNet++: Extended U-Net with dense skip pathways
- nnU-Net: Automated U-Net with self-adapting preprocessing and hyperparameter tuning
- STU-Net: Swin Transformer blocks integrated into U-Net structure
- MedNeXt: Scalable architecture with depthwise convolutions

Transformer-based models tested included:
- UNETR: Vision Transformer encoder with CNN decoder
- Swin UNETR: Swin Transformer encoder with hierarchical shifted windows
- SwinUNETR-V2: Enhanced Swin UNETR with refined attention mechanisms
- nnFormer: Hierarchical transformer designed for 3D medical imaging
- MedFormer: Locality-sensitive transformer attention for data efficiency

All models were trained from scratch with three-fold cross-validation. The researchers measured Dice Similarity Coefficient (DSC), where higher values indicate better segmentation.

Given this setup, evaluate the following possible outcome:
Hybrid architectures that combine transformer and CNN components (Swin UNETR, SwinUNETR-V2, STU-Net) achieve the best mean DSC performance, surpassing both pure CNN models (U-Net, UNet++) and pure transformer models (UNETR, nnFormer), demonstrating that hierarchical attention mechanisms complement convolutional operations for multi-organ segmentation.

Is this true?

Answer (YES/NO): NO